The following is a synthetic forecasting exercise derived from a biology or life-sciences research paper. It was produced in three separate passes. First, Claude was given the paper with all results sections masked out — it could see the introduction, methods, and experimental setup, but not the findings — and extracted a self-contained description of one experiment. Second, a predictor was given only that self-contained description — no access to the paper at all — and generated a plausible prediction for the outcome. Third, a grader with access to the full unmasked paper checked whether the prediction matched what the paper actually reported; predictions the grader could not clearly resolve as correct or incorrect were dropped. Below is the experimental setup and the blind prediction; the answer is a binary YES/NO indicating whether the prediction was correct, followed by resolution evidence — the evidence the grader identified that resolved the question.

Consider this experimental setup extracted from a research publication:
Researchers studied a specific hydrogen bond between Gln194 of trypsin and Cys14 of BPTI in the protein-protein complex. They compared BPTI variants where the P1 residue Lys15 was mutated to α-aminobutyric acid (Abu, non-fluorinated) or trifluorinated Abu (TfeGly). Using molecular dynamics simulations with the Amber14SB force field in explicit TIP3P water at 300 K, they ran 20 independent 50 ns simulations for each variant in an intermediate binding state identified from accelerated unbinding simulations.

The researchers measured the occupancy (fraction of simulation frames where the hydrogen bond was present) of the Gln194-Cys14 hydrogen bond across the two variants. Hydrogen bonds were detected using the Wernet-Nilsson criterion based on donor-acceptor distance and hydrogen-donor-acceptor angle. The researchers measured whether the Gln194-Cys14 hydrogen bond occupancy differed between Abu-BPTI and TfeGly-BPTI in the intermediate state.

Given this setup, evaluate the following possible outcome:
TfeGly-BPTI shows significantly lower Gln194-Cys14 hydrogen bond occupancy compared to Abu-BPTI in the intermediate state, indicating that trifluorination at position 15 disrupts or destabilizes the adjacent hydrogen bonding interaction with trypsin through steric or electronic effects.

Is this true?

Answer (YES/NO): NO